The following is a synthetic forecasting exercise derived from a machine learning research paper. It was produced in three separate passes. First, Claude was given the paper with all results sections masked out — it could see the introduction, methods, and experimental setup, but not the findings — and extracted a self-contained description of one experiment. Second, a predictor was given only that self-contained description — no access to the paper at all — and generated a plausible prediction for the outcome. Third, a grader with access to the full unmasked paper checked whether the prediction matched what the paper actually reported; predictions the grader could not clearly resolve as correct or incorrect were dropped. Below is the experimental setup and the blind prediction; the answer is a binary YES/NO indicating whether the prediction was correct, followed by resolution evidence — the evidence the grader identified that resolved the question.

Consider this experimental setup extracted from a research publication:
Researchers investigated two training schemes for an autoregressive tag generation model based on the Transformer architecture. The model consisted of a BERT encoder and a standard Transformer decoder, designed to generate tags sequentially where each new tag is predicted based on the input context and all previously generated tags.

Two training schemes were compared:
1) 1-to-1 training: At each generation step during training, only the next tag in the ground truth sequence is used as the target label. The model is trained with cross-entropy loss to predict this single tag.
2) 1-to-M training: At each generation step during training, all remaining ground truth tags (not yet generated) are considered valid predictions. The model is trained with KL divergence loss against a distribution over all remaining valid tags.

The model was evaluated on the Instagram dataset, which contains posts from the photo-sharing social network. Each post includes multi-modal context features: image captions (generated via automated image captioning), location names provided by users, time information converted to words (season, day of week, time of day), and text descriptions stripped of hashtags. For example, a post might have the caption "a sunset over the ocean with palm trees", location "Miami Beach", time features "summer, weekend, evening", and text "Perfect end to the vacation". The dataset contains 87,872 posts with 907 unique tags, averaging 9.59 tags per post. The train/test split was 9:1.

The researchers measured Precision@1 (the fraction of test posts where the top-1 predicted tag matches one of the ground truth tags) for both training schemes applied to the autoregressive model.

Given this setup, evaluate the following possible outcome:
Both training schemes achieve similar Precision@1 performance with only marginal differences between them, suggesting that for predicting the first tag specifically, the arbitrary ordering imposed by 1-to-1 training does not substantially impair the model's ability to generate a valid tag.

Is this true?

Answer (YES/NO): NO